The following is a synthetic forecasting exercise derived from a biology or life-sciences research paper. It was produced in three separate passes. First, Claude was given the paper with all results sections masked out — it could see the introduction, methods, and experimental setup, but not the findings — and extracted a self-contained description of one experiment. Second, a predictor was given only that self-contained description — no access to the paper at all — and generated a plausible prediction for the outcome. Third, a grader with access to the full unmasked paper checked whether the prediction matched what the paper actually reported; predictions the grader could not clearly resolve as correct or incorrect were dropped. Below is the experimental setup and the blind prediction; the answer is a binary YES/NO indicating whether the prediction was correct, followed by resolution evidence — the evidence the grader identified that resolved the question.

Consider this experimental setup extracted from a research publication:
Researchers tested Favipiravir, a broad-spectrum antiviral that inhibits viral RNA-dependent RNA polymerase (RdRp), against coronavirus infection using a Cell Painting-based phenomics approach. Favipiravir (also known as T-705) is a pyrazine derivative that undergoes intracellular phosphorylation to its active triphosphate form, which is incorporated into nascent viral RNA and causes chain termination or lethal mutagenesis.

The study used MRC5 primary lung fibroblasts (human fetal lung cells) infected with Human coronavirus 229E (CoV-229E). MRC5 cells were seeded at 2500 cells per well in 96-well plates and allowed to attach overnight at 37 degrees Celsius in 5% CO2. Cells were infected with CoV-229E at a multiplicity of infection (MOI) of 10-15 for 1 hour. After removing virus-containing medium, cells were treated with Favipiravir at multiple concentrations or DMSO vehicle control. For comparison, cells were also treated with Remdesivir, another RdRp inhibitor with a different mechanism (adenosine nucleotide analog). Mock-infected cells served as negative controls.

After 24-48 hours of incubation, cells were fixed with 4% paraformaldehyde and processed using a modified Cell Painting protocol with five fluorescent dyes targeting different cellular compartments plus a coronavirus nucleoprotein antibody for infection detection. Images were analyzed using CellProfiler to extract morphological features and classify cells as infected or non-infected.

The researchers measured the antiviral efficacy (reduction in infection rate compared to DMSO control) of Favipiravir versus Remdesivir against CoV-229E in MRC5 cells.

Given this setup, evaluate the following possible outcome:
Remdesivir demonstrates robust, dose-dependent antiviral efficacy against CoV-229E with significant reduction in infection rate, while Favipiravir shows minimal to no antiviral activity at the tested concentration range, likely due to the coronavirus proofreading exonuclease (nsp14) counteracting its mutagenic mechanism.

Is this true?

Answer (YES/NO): YES